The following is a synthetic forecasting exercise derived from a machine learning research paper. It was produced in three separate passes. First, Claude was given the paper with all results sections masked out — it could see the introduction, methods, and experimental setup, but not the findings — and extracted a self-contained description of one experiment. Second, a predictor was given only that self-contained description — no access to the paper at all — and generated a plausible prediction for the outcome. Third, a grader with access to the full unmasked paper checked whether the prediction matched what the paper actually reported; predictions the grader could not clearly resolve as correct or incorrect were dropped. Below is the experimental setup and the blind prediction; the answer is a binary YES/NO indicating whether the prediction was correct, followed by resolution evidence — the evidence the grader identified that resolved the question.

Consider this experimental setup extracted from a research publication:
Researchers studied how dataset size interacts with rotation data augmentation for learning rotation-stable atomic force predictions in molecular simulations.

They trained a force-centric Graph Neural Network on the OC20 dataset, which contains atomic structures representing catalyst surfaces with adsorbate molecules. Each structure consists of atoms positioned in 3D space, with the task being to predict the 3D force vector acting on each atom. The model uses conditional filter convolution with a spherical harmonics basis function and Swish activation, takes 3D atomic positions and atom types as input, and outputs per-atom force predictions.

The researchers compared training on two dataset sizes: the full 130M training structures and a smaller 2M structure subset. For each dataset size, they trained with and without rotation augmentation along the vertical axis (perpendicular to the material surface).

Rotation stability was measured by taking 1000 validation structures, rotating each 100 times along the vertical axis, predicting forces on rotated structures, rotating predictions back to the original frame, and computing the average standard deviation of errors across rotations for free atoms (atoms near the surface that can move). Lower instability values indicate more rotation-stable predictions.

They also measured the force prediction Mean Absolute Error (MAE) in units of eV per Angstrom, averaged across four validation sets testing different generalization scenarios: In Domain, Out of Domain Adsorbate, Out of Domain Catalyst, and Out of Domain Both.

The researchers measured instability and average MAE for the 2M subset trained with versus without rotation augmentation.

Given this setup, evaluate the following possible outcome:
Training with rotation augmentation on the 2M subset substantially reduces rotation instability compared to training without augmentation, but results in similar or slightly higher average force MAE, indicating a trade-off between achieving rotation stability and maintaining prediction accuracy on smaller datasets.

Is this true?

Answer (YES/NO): NO